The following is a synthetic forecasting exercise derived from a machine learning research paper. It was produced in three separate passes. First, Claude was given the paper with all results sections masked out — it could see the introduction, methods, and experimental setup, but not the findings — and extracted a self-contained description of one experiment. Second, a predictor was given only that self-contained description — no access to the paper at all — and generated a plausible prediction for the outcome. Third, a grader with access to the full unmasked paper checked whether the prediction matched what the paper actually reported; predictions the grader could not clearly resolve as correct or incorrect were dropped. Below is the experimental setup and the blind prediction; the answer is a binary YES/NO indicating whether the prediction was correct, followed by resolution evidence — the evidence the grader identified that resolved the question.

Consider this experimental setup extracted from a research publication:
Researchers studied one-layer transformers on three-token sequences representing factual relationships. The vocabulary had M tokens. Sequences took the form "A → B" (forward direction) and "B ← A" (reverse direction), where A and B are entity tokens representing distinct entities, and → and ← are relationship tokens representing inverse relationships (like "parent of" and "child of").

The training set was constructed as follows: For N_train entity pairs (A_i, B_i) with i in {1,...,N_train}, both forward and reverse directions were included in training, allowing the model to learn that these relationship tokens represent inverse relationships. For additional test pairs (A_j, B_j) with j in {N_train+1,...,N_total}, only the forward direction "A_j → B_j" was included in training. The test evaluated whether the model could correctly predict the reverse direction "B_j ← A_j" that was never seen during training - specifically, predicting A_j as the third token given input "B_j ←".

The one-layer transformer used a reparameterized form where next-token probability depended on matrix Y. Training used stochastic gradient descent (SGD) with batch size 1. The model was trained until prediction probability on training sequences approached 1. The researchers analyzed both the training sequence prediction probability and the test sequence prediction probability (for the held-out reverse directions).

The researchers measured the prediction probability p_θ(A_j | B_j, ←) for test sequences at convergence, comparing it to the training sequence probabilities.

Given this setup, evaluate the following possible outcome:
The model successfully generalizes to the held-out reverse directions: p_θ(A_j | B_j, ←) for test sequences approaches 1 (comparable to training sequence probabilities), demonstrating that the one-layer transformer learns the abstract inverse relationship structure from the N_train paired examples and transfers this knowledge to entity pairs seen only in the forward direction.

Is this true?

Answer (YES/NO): NO